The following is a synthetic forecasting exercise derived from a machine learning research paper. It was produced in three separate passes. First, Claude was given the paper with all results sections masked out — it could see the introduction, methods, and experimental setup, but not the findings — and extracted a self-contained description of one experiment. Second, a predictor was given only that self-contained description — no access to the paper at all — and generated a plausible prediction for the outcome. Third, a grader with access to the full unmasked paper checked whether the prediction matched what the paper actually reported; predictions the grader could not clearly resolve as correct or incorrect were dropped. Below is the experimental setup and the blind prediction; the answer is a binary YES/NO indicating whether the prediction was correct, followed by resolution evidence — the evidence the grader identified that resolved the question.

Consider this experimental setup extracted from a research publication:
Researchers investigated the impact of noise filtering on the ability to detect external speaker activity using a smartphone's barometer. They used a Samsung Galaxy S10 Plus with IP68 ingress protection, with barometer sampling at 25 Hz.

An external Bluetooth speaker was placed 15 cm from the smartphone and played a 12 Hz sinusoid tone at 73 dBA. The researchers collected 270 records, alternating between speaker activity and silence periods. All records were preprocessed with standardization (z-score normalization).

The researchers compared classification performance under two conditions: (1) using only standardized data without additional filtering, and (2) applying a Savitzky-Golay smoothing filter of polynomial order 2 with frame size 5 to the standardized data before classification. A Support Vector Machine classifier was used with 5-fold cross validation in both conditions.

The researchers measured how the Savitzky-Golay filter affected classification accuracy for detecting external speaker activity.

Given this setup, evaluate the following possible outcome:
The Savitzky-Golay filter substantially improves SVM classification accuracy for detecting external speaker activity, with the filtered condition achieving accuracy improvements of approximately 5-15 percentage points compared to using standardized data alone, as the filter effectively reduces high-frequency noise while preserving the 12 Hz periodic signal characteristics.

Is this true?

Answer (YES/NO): YES